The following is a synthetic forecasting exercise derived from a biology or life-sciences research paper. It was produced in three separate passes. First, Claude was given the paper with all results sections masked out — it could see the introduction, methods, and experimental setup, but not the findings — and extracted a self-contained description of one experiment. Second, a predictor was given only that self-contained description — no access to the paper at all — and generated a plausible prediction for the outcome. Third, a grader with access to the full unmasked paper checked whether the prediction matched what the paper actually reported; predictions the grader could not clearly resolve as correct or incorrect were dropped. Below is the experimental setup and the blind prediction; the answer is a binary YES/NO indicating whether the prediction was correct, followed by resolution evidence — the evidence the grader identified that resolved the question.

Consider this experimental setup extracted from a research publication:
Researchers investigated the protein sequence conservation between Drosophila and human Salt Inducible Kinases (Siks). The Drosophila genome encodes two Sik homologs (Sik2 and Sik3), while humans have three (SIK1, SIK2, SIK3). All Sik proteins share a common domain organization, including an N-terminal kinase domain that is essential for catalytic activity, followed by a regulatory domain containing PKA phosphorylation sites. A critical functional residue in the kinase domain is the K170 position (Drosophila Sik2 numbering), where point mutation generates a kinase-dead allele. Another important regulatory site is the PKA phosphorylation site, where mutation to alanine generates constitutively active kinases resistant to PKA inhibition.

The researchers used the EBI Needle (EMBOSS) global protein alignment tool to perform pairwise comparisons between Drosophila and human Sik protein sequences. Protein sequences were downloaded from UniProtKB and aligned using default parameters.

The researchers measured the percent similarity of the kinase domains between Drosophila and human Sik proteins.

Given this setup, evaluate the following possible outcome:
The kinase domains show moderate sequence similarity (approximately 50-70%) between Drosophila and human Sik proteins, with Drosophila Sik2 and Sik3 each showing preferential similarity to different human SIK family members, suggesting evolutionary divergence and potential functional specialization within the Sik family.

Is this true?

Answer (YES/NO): NO